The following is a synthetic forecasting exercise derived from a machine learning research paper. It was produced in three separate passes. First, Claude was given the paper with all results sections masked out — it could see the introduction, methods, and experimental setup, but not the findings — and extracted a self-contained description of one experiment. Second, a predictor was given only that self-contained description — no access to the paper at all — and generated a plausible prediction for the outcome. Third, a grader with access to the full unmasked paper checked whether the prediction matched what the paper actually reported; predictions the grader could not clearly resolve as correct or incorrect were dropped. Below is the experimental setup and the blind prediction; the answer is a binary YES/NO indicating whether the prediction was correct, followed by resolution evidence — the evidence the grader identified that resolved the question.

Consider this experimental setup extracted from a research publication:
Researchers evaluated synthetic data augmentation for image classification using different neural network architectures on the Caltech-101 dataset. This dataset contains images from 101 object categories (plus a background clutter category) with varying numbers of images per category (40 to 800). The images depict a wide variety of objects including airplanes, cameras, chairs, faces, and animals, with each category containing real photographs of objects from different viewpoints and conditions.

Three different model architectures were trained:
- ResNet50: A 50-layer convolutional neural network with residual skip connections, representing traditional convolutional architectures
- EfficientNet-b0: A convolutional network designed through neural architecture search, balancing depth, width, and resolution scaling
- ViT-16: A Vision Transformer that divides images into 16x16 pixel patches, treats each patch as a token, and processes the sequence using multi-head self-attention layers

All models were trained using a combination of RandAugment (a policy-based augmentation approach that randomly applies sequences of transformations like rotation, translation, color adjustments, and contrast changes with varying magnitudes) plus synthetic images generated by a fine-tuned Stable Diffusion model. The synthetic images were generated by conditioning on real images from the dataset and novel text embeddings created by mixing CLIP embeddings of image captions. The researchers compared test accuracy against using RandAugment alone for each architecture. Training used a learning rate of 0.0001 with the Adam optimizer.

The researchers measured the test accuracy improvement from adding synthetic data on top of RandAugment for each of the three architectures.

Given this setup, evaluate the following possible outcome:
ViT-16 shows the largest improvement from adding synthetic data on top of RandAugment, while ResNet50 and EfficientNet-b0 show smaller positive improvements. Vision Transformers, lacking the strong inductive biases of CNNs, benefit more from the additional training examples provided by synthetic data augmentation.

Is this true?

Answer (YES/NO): NO